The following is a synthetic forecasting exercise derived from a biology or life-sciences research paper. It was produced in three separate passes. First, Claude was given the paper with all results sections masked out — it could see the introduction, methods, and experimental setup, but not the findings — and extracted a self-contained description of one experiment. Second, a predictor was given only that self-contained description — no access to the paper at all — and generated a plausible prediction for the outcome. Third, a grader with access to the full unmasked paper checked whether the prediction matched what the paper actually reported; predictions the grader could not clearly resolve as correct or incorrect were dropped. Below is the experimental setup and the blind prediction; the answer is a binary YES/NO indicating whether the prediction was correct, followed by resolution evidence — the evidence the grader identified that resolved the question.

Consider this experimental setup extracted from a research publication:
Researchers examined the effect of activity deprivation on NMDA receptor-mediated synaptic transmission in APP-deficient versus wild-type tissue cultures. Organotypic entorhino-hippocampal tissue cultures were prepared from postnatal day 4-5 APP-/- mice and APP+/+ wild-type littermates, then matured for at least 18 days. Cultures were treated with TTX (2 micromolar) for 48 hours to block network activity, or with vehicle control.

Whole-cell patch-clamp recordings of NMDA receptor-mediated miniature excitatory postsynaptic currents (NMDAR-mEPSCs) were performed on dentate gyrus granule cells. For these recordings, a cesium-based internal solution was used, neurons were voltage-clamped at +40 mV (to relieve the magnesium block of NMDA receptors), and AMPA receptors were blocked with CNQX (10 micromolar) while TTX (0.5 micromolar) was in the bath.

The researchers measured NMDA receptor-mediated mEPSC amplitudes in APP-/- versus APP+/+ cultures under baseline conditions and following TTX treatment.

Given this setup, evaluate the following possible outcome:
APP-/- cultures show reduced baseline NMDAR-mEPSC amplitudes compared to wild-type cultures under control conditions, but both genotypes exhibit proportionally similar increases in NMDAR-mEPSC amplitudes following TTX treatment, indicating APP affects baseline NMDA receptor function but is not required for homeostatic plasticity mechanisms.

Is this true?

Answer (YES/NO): NO